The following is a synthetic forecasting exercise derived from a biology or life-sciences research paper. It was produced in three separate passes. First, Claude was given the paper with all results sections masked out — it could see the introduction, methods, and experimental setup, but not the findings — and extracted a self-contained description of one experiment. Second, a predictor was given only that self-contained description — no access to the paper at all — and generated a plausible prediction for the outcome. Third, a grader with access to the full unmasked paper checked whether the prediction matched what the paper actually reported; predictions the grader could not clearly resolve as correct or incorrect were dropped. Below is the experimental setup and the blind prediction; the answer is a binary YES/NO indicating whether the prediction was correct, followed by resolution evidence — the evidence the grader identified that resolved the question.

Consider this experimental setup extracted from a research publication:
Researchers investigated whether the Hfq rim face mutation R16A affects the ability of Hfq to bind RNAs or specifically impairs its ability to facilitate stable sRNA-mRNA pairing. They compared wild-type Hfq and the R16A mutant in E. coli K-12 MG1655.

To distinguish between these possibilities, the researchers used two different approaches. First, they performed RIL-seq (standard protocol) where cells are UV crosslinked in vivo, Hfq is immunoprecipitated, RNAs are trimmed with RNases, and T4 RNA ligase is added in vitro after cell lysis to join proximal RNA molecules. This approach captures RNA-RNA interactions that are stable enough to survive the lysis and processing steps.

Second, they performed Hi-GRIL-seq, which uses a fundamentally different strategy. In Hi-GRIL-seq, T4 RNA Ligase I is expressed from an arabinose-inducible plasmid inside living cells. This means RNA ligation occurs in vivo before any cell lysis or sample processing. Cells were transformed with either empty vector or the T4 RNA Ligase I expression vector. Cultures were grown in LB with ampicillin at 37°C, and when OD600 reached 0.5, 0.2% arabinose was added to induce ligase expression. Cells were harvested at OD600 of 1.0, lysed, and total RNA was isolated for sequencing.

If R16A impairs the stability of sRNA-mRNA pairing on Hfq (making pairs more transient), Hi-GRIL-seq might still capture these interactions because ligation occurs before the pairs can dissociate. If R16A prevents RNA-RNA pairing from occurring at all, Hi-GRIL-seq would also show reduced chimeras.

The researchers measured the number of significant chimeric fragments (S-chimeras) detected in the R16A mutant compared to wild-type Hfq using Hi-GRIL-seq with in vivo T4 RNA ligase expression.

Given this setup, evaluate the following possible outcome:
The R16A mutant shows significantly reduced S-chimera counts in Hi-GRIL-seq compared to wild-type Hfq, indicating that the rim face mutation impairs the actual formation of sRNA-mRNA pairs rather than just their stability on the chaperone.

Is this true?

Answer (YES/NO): NO